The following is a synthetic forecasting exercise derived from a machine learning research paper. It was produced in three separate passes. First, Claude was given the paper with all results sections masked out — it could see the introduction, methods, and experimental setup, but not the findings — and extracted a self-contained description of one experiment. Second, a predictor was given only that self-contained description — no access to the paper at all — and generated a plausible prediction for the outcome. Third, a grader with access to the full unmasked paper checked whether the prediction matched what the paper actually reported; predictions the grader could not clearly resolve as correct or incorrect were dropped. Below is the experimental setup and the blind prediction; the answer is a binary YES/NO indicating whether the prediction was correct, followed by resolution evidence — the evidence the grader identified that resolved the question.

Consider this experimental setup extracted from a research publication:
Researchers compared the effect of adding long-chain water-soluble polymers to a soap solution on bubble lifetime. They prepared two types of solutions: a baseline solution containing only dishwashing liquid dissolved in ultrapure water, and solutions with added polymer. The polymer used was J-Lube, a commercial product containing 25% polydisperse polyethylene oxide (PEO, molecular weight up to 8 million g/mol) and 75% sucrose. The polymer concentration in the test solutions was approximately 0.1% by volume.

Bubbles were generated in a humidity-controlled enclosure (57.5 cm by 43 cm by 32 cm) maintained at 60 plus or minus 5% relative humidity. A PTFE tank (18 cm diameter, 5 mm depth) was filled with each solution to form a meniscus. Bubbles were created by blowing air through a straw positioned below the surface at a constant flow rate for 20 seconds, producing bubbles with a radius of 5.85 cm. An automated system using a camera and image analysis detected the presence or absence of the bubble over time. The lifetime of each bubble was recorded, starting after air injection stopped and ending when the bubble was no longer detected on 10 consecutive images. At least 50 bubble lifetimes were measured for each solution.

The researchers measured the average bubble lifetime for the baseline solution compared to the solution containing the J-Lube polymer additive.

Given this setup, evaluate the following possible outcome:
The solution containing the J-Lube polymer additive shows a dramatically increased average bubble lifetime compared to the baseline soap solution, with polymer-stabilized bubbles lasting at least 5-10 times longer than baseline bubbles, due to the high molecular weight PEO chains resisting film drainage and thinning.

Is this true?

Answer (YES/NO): NO